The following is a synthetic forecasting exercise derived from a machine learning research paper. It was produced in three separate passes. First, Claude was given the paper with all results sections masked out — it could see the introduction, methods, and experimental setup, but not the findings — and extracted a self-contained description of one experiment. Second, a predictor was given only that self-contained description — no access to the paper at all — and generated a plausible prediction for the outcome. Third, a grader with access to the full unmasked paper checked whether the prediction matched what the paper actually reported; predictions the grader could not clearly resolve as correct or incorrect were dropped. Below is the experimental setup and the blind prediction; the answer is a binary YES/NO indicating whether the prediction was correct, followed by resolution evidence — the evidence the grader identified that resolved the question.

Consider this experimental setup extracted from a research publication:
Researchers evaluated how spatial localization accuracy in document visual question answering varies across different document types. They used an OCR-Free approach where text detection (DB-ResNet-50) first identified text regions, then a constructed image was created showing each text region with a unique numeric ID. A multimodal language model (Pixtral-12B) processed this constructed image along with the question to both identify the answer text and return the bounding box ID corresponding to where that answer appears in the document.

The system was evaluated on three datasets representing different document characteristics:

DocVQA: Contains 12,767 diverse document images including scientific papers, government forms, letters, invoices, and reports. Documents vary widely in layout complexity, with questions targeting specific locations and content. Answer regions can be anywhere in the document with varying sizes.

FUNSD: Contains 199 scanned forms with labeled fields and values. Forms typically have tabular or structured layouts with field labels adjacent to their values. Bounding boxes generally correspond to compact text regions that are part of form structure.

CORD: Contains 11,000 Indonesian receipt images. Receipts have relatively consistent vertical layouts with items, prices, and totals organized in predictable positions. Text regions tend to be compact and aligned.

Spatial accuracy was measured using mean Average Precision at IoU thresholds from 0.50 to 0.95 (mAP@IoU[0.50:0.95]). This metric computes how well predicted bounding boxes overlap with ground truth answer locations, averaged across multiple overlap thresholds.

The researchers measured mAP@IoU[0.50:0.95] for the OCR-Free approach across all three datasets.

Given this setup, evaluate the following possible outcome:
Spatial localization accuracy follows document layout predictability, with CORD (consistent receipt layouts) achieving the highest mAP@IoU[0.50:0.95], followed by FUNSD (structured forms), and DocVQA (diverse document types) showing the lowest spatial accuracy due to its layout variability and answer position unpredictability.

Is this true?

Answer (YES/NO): NO